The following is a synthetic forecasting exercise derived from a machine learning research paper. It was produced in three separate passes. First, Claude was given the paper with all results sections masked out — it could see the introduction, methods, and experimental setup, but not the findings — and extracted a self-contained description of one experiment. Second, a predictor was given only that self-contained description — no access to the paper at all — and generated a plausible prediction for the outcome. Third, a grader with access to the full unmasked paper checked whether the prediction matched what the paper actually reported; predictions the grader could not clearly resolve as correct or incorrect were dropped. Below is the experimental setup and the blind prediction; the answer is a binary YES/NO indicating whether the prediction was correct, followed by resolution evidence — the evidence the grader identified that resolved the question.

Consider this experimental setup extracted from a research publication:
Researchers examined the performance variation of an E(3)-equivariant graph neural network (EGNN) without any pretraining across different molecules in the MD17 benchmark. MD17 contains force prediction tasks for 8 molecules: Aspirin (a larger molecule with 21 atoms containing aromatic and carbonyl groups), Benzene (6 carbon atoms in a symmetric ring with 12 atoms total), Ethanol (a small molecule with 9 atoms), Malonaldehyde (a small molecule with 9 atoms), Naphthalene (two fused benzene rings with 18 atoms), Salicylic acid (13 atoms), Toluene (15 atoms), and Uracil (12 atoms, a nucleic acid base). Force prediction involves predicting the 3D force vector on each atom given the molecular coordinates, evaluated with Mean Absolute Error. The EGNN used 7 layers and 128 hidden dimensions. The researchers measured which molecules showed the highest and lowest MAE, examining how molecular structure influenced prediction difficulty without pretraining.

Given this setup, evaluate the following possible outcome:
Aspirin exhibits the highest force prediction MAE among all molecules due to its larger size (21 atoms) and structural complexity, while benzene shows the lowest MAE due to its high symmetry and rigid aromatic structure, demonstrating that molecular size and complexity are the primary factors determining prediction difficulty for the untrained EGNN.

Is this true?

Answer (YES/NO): NO